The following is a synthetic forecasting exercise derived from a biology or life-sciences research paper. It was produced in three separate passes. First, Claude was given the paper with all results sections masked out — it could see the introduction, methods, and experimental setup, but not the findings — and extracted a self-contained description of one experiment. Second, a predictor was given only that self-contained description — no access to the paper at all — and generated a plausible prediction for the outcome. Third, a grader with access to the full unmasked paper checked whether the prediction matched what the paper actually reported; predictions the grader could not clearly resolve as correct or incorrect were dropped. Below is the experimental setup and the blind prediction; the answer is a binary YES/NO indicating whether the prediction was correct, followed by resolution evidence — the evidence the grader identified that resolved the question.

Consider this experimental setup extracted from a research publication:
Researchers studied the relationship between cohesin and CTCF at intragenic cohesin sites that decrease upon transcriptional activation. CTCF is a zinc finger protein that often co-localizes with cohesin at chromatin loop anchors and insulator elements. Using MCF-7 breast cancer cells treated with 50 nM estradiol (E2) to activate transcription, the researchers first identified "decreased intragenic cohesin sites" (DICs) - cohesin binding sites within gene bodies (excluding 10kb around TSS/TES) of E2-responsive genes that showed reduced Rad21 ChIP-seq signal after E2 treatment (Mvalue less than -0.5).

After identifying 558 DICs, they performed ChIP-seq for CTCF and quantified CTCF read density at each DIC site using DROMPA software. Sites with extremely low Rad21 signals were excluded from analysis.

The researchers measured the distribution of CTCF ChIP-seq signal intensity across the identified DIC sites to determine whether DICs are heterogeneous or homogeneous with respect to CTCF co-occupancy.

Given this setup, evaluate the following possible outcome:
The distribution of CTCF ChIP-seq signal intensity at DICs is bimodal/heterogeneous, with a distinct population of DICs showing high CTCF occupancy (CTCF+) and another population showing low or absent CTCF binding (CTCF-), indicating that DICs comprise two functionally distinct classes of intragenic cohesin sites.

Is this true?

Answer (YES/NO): YES